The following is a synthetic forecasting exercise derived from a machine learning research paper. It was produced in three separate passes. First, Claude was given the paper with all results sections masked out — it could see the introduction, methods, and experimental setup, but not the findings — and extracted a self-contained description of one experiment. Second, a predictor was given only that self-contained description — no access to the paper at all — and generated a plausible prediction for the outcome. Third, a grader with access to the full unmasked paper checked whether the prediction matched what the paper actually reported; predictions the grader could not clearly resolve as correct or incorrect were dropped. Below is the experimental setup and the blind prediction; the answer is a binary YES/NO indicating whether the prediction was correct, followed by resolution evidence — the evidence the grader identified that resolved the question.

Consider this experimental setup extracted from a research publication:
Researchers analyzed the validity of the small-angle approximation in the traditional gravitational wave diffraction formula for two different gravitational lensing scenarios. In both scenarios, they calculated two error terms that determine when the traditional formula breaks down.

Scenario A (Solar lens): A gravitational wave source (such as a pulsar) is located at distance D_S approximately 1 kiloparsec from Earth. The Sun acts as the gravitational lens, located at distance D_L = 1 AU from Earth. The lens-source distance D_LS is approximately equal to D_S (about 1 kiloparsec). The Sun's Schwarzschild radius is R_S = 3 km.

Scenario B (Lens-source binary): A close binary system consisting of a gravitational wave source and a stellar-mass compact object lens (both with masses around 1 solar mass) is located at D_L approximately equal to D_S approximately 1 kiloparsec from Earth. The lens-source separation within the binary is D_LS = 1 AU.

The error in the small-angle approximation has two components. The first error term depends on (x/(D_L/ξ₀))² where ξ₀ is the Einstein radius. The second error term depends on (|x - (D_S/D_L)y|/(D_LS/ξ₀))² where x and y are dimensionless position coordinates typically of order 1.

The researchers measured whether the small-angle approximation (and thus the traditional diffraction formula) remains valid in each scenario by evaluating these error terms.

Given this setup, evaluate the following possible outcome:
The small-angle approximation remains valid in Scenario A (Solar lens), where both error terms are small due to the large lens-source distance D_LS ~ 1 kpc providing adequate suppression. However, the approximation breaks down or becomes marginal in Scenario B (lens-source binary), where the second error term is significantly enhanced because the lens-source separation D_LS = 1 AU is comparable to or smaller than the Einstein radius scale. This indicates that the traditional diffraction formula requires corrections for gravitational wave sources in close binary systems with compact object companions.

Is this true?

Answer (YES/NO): YES